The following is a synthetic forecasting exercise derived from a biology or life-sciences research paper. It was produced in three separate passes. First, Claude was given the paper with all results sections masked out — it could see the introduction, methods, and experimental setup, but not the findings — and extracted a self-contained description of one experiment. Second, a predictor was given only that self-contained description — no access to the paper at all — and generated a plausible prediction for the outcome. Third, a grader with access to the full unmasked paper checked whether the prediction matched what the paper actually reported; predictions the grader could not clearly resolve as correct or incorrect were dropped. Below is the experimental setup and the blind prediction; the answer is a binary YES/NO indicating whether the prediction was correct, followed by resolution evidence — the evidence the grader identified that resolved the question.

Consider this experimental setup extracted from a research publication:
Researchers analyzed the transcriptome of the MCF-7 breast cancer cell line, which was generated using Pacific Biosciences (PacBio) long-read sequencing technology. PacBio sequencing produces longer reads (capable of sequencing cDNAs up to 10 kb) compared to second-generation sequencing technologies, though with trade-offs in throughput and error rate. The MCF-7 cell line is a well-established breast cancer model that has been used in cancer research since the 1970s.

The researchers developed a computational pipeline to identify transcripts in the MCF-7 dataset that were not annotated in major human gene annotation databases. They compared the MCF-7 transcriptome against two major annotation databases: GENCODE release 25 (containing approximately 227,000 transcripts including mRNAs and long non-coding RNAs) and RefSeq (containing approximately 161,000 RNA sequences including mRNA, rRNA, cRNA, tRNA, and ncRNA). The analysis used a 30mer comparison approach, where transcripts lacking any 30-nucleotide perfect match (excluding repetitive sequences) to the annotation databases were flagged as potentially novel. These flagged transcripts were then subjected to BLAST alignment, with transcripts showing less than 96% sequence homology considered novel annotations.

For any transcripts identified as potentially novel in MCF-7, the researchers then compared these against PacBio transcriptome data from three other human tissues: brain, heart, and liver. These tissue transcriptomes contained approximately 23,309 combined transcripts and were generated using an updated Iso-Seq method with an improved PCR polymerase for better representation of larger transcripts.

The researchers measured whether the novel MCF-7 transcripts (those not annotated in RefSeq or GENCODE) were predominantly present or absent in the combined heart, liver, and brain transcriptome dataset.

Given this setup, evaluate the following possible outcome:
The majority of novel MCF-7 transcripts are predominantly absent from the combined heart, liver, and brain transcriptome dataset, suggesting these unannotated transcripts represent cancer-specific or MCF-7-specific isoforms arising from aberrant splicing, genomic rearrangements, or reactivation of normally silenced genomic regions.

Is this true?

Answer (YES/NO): YES